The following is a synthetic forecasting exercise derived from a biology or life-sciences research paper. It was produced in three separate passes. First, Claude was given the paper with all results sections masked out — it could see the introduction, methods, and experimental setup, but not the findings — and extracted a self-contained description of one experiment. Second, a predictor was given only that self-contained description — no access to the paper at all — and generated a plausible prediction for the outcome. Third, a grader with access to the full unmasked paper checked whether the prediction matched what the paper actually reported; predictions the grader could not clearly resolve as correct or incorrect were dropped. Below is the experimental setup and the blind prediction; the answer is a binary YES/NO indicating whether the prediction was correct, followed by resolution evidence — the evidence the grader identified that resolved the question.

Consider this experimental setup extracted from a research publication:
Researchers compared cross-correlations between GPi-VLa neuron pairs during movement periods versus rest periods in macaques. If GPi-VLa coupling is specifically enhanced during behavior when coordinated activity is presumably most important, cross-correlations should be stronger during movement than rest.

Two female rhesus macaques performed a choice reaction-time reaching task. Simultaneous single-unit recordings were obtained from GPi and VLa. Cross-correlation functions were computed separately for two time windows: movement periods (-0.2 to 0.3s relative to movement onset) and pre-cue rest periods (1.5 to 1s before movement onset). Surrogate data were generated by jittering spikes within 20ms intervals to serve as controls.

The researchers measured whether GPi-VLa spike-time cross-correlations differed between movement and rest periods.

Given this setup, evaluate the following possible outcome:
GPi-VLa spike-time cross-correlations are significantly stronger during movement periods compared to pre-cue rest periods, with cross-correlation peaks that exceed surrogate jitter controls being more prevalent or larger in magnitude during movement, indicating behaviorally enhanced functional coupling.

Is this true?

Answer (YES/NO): NO